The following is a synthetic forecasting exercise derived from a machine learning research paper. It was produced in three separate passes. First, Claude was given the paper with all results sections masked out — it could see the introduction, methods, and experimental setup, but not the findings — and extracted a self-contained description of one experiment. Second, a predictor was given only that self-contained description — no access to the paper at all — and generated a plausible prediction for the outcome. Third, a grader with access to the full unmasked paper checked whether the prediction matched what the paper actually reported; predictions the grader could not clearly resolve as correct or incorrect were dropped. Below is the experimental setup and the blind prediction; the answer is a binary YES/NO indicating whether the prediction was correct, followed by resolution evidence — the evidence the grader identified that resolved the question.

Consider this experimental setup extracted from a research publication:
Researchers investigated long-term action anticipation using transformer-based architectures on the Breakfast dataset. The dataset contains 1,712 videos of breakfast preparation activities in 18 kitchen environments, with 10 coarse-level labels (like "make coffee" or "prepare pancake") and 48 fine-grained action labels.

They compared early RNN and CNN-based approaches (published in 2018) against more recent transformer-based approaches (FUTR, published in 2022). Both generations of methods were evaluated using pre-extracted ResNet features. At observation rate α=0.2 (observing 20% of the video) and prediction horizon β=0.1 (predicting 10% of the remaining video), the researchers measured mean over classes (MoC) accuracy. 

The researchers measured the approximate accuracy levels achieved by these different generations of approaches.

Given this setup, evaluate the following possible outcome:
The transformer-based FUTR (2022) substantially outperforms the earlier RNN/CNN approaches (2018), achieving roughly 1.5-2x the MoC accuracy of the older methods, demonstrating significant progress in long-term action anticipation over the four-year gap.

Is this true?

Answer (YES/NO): NO